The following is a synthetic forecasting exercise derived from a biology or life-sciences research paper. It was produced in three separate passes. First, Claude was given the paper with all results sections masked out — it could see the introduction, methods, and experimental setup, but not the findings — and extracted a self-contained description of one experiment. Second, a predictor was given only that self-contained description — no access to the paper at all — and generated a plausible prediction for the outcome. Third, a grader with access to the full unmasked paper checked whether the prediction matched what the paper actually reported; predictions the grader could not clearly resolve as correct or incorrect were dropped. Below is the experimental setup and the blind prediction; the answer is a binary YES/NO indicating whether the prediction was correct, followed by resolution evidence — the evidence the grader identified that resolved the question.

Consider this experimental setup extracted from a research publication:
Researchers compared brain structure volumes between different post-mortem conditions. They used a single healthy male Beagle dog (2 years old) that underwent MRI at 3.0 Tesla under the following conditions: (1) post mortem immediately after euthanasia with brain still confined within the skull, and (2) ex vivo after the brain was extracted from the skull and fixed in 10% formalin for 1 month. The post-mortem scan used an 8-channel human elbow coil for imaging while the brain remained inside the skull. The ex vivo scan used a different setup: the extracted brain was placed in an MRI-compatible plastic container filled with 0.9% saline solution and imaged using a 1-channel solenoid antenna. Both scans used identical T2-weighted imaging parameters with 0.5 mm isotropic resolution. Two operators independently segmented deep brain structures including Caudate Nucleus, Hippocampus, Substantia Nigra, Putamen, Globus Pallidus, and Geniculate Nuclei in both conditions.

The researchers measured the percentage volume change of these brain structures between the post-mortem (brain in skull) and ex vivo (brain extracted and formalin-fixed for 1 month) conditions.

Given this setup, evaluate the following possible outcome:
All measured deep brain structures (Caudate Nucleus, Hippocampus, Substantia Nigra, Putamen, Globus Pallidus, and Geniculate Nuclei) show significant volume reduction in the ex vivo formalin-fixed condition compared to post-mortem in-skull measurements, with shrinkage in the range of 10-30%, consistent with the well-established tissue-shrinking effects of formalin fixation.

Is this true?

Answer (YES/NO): NO